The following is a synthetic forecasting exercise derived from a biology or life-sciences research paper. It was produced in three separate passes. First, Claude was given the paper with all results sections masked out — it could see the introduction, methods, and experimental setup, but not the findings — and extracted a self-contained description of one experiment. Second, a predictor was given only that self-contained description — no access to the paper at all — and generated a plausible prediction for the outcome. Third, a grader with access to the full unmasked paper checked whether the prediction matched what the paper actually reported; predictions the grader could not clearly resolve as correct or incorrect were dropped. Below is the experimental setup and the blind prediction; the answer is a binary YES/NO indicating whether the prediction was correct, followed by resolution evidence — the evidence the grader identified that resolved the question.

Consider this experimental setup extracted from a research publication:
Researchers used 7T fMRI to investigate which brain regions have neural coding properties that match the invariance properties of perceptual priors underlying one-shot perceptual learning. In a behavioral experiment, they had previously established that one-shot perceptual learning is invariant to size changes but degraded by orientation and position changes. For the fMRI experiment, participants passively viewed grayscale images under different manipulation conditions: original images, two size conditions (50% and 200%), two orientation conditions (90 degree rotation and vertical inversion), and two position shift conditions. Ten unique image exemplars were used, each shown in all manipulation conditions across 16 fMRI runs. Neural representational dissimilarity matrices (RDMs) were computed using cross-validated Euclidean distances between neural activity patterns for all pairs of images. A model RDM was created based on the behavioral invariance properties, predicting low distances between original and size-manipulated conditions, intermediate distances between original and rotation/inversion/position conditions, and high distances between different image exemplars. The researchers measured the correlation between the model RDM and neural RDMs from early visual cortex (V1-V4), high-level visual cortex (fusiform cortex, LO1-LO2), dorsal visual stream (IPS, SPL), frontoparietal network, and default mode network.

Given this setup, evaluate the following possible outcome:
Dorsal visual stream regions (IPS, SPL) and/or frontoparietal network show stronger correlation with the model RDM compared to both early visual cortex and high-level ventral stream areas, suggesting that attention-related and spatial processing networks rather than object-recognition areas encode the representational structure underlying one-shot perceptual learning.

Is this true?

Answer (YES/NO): NO